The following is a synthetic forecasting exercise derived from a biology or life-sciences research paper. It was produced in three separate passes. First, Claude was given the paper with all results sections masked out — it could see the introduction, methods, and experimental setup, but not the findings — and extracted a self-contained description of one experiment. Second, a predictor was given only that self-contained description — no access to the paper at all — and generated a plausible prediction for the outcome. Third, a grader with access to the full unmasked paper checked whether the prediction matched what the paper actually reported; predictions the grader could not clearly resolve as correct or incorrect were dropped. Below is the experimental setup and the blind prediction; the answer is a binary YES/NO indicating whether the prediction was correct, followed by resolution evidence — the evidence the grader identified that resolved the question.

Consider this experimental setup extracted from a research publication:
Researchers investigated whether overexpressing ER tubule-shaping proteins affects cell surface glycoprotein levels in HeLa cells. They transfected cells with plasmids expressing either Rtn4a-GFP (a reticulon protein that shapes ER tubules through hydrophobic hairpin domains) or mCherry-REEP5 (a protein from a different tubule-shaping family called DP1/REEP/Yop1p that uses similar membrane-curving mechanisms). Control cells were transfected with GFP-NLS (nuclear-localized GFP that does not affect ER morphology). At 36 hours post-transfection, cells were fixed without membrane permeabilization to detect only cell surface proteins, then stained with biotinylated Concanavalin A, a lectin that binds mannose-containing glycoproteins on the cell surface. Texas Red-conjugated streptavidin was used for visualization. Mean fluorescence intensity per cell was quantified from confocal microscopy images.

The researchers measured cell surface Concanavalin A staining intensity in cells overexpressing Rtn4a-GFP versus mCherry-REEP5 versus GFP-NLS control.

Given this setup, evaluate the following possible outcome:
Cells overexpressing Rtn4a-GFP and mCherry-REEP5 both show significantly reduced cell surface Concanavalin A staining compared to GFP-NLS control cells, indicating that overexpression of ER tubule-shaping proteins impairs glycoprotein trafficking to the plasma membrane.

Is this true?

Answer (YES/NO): NO